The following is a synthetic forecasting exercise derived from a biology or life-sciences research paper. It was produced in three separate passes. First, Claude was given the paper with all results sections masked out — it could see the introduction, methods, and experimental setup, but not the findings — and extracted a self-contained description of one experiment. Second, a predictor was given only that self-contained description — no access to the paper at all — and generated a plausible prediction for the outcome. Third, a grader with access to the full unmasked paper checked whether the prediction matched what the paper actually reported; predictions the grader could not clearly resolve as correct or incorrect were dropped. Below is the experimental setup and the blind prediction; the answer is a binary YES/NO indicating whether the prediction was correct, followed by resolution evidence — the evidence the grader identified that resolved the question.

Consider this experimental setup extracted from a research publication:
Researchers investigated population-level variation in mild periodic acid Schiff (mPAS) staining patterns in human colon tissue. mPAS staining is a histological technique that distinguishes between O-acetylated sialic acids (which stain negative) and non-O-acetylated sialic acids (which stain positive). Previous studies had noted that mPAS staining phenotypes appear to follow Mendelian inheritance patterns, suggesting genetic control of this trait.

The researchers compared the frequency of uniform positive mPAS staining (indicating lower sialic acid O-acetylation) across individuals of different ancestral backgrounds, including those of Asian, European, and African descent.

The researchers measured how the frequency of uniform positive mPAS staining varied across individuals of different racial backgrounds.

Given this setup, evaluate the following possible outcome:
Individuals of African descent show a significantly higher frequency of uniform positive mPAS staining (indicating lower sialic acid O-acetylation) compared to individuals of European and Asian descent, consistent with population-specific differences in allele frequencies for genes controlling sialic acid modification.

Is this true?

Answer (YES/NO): NO